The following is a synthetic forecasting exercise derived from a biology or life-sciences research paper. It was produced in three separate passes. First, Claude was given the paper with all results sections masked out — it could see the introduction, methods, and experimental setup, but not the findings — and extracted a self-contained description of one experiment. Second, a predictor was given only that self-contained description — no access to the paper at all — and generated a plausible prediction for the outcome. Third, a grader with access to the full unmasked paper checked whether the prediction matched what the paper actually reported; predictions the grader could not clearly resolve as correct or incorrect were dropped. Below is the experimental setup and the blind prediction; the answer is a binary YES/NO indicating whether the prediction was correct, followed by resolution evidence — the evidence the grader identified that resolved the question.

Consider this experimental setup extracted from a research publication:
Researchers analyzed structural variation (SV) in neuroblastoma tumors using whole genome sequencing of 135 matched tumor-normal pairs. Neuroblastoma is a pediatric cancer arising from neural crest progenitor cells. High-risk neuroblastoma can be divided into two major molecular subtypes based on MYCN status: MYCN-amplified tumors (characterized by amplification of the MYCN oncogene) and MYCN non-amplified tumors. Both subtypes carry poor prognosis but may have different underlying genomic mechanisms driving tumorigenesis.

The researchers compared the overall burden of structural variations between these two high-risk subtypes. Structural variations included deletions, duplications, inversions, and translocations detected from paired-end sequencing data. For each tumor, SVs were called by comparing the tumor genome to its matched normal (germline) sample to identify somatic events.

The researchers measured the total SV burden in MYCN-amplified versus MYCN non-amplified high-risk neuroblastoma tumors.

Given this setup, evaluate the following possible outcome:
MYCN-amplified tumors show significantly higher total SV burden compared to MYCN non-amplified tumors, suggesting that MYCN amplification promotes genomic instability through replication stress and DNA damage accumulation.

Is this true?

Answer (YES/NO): NO